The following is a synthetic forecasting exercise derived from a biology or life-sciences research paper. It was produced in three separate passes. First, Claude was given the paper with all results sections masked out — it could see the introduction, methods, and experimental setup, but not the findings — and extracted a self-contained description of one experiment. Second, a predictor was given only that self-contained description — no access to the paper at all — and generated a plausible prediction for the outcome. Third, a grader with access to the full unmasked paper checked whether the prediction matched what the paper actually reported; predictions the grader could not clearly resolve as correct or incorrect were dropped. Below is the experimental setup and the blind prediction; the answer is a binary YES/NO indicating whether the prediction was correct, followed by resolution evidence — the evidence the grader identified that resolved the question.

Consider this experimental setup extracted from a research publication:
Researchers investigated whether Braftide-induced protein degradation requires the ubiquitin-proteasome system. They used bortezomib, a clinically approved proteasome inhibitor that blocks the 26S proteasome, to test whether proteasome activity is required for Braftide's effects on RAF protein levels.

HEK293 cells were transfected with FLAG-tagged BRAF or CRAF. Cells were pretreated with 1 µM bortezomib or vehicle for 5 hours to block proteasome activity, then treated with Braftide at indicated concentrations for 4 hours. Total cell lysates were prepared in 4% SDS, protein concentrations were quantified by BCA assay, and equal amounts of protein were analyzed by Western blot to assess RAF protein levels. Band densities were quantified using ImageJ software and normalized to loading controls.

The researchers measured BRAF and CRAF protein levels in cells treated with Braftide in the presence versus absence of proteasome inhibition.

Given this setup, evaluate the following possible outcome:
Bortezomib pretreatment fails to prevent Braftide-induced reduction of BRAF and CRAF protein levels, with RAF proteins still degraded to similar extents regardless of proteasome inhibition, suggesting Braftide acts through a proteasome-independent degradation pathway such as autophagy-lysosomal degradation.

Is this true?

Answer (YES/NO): NO